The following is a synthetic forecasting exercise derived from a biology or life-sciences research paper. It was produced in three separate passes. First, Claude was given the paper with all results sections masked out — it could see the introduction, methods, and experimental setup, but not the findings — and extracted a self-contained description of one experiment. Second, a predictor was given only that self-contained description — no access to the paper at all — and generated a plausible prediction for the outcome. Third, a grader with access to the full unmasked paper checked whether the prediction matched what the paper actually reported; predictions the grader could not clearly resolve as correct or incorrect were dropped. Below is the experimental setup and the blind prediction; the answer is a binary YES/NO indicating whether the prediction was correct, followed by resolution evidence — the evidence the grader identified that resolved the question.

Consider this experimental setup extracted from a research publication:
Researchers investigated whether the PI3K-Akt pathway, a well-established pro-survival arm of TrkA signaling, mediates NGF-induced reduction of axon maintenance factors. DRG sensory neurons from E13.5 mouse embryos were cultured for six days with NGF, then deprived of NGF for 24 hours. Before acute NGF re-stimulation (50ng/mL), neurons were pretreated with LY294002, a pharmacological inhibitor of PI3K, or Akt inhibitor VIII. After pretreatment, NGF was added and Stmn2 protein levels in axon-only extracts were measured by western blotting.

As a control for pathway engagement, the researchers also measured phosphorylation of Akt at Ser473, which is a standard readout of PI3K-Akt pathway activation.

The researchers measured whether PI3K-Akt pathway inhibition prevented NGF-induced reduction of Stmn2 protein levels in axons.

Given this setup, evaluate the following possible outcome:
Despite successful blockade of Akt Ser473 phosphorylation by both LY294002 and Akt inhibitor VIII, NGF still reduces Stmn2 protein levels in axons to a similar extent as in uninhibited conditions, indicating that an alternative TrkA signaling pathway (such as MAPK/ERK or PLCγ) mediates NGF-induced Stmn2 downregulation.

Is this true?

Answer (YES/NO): YES